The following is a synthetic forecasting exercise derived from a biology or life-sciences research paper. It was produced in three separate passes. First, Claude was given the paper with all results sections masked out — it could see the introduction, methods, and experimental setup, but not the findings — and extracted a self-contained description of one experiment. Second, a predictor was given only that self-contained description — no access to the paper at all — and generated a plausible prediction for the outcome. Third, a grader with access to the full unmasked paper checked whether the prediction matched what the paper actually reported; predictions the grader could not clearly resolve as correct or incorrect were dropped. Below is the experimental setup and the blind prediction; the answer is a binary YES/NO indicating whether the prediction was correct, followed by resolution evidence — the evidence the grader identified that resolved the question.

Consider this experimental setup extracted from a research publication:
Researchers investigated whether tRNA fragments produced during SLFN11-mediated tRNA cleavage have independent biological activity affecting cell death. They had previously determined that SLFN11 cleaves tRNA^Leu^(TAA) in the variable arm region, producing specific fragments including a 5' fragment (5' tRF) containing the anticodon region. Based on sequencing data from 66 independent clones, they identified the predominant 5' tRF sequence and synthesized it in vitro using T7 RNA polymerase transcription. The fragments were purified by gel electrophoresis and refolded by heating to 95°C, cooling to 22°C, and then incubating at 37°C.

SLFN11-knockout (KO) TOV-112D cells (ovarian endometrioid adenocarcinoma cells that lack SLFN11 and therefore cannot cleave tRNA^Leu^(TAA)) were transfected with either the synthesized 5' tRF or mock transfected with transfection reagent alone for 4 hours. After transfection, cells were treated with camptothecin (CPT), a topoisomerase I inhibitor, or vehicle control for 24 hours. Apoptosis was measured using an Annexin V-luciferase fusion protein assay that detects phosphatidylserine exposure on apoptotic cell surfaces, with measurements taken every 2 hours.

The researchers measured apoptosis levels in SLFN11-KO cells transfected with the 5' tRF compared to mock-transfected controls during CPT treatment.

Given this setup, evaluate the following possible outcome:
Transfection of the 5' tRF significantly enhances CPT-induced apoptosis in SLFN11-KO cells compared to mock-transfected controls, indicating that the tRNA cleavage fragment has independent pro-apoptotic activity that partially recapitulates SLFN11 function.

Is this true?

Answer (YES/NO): YES